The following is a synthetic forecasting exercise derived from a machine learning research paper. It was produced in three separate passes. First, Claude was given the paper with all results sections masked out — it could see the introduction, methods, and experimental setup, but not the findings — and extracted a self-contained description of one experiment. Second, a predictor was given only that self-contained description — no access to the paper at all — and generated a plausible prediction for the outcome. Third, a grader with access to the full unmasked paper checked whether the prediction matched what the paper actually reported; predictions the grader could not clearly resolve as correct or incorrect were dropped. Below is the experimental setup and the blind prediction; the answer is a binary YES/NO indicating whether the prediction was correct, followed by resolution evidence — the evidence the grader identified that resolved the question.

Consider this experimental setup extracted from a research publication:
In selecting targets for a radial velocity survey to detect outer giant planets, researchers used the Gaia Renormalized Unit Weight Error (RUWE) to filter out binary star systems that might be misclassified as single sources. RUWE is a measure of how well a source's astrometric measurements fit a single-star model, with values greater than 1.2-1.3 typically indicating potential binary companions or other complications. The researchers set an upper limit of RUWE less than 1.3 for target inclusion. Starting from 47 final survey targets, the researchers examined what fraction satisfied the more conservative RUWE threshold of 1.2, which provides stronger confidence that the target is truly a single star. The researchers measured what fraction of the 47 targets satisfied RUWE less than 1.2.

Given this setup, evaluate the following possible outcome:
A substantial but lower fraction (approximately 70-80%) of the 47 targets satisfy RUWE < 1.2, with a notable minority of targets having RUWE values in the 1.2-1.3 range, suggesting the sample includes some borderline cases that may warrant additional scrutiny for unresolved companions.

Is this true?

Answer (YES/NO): NO